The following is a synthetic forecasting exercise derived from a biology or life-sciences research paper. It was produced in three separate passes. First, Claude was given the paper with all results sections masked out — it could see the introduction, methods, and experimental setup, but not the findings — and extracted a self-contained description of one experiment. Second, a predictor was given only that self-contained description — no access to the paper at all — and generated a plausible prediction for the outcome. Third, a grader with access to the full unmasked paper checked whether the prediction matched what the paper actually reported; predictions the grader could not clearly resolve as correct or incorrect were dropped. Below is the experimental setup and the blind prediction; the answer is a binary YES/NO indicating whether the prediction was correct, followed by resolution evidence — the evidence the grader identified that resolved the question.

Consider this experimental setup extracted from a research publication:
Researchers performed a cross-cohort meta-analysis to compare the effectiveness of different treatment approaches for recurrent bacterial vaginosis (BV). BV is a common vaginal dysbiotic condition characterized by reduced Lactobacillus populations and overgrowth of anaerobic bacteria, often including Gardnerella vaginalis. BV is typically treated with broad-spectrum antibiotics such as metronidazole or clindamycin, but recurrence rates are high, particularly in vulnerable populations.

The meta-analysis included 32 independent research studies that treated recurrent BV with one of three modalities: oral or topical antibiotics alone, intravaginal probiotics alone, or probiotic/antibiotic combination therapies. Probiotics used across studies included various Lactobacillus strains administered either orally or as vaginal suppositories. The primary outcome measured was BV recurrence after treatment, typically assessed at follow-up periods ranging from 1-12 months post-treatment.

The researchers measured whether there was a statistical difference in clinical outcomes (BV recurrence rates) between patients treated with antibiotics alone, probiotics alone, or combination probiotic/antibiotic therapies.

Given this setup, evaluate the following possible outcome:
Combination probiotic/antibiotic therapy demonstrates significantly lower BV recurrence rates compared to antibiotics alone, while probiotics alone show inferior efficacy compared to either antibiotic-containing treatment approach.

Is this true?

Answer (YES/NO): NO